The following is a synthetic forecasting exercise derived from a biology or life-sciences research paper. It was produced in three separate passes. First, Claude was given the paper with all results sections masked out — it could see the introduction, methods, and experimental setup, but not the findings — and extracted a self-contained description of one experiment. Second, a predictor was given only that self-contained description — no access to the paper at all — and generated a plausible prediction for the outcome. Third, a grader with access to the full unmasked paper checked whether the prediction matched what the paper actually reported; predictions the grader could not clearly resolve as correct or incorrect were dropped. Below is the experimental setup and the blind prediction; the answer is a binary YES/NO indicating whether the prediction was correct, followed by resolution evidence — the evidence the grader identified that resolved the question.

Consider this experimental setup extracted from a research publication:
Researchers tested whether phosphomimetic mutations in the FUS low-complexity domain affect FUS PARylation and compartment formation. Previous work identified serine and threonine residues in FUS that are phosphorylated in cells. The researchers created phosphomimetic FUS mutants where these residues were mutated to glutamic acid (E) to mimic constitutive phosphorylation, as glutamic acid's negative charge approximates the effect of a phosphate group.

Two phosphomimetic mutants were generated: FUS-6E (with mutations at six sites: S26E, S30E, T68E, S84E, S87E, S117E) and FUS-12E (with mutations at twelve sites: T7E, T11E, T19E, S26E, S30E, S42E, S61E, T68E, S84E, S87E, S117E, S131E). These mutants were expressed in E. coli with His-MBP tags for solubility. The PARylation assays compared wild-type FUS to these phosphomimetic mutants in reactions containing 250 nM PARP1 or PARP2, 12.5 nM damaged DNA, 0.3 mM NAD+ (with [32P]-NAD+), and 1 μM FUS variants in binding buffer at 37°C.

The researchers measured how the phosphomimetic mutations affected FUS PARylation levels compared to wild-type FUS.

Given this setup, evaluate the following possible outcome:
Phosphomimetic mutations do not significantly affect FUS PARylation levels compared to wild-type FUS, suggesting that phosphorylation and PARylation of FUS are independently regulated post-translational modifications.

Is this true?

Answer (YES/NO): NO